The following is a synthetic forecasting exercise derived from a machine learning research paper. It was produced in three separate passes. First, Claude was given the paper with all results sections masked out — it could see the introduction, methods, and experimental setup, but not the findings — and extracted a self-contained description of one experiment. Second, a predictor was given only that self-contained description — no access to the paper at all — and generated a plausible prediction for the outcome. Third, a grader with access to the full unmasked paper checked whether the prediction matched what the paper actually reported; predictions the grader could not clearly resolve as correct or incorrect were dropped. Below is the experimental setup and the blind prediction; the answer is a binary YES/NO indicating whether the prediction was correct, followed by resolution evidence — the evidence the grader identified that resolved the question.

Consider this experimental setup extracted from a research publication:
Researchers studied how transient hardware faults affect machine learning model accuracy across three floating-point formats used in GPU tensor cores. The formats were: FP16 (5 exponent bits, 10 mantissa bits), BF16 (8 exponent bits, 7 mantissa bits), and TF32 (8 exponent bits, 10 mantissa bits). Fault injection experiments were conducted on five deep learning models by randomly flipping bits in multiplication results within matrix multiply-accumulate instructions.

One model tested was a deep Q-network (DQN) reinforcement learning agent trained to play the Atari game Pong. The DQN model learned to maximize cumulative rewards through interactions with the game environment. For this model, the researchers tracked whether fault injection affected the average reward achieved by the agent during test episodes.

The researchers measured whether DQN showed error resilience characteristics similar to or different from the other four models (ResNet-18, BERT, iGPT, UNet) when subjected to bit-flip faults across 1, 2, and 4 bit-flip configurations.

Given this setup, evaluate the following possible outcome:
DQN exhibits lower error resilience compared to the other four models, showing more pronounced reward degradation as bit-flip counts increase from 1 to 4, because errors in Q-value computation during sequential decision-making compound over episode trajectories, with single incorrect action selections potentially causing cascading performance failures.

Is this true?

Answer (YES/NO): NO